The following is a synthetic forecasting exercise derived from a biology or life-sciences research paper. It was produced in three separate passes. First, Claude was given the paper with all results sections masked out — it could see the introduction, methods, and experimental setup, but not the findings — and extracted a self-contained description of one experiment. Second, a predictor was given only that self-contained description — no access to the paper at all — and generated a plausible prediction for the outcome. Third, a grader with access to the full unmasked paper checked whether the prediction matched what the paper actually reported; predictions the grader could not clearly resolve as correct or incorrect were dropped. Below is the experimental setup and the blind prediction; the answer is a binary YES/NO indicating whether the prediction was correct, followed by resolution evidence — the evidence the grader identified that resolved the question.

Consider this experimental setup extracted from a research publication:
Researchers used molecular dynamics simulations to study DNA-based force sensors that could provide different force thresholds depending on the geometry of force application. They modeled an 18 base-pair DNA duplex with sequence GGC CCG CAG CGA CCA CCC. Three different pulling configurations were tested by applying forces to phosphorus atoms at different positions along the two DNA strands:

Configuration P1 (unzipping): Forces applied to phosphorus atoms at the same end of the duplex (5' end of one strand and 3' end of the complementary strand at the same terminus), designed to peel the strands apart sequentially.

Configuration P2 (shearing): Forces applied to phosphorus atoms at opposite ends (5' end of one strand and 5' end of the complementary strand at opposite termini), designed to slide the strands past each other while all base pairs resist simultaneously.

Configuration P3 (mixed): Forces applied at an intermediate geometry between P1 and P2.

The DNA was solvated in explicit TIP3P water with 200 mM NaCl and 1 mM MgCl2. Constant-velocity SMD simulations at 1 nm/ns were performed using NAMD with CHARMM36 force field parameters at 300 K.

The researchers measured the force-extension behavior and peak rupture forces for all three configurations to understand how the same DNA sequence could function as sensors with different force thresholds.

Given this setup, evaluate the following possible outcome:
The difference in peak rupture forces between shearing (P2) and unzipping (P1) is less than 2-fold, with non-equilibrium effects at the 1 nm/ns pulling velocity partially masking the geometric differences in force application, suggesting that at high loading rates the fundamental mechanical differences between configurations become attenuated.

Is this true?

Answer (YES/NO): NO